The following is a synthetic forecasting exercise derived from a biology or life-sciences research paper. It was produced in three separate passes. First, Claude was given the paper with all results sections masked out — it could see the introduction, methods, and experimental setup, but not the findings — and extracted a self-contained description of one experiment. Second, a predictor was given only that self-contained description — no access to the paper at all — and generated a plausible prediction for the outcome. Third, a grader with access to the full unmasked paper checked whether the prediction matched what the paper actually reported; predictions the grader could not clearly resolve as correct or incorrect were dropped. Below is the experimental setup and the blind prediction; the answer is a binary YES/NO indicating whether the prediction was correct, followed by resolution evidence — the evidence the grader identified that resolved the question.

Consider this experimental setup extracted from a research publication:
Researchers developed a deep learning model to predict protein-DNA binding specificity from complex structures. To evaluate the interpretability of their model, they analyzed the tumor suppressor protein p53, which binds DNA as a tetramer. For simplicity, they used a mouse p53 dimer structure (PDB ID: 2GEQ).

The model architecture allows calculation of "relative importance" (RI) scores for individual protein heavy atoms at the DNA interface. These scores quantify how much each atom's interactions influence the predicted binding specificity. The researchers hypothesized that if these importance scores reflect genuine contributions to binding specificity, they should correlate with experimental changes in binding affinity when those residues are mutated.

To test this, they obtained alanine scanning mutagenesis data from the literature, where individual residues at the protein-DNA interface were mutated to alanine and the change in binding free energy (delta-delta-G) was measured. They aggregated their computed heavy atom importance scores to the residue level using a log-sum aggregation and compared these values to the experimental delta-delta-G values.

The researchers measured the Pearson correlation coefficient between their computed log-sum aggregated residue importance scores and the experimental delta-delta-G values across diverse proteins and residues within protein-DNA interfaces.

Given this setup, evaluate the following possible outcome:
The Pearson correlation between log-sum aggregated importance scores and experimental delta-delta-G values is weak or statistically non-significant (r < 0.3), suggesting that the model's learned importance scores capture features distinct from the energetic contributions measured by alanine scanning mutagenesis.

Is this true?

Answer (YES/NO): NO